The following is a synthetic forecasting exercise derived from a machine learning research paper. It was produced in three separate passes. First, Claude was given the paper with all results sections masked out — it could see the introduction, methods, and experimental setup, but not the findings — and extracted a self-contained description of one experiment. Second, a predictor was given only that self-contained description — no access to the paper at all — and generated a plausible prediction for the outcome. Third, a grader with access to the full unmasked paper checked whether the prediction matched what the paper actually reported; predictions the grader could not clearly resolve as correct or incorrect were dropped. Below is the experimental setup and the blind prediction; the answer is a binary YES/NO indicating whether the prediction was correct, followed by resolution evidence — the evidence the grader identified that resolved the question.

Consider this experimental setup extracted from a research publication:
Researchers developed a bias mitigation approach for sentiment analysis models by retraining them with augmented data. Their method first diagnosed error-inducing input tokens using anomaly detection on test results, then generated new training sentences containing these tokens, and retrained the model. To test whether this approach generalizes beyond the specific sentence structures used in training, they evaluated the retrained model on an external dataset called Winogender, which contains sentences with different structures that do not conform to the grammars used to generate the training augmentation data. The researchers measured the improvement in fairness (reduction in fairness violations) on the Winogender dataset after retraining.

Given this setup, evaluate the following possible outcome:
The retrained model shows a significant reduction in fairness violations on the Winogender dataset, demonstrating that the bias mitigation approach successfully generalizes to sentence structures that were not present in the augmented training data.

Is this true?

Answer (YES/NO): YES